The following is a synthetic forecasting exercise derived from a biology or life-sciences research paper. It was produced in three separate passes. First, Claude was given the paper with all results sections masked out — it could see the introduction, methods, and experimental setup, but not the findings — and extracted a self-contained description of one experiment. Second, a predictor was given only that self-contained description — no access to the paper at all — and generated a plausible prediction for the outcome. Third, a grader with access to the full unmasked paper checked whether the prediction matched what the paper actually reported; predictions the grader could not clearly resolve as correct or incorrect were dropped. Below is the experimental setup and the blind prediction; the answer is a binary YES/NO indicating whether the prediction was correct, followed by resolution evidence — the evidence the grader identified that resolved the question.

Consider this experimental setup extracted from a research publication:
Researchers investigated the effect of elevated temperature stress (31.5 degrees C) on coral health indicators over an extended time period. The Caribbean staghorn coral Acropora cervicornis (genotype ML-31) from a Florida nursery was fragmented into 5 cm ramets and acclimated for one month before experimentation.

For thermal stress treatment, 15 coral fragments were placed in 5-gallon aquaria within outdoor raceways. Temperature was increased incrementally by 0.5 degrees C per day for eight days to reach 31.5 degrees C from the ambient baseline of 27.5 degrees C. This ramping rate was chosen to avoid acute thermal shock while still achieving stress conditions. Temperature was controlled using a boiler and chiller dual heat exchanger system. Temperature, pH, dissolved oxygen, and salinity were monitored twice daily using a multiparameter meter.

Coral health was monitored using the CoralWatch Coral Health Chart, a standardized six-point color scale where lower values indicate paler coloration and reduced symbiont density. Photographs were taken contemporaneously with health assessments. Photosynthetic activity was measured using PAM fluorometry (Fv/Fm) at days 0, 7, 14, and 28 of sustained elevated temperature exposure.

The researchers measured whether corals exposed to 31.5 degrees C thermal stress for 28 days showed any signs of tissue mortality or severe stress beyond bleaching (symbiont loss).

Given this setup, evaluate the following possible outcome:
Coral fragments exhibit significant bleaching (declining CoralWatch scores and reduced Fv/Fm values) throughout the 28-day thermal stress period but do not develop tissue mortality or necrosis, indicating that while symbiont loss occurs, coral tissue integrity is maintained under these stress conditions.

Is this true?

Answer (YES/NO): NO